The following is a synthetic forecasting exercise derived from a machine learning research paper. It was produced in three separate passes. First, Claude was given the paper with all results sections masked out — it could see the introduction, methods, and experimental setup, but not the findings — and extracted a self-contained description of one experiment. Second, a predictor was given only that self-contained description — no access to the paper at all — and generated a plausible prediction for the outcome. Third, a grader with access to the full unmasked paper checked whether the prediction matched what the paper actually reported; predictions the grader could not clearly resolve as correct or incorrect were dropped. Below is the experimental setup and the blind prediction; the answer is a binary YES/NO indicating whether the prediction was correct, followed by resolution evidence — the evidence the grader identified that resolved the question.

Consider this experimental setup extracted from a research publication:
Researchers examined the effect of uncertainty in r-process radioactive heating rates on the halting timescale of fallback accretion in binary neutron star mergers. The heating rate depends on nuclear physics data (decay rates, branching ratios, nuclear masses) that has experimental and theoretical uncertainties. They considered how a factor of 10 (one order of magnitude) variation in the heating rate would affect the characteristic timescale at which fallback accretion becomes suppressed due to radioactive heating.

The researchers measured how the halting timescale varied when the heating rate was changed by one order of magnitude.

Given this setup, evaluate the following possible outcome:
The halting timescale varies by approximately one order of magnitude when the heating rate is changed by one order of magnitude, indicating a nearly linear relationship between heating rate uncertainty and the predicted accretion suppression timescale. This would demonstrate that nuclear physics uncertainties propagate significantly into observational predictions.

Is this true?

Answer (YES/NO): NO